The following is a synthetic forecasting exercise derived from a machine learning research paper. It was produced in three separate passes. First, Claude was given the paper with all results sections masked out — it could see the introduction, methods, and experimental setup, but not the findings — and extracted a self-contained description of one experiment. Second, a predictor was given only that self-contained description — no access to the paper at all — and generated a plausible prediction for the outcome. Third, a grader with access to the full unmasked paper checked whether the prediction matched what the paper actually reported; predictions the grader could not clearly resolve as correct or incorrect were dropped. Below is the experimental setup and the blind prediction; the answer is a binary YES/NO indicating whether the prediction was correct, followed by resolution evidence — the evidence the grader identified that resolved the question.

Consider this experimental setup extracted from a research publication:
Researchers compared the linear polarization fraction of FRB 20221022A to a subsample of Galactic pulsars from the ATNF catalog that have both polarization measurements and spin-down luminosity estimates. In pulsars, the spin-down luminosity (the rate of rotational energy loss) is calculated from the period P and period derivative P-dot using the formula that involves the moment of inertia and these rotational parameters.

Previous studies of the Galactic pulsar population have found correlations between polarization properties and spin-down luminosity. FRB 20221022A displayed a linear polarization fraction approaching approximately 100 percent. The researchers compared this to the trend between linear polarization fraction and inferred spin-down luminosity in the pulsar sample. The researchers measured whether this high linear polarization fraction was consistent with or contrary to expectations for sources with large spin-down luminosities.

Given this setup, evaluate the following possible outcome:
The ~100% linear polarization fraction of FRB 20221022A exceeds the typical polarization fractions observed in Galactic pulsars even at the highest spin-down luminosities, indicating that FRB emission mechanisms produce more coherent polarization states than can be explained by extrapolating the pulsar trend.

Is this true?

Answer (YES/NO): NO